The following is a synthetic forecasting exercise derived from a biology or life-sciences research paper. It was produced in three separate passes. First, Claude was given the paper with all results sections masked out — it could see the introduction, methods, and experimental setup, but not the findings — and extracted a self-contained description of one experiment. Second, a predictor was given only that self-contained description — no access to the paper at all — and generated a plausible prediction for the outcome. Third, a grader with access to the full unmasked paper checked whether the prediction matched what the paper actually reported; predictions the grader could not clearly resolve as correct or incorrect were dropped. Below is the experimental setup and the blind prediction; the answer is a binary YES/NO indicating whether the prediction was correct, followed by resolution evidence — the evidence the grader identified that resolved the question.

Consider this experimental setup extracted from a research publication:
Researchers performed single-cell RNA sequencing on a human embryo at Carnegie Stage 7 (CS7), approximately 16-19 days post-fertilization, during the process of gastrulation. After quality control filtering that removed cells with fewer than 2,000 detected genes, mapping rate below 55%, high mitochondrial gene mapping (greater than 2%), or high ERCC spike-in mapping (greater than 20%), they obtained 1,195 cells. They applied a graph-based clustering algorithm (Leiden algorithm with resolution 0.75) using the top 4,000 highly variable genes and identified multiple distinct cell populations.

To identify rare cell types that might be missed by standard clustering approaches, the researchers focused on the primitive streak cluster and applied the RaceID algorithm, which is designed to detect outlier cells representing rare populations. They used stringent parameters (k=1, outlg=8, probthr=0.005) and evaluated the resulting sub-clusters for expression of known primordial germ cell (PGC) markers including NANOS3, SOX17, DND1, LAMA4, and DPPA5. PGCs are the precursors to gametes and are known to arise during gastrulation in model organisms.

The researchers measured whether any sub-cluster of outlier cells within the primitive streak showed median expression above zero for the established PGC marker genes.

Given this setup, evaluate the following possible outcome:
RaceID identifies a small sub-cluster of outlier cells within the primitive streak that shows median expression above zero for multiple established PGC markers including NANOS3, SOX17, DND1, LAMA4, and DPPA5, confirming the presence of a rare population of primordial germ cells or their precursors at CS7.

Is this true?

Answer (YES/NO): YES